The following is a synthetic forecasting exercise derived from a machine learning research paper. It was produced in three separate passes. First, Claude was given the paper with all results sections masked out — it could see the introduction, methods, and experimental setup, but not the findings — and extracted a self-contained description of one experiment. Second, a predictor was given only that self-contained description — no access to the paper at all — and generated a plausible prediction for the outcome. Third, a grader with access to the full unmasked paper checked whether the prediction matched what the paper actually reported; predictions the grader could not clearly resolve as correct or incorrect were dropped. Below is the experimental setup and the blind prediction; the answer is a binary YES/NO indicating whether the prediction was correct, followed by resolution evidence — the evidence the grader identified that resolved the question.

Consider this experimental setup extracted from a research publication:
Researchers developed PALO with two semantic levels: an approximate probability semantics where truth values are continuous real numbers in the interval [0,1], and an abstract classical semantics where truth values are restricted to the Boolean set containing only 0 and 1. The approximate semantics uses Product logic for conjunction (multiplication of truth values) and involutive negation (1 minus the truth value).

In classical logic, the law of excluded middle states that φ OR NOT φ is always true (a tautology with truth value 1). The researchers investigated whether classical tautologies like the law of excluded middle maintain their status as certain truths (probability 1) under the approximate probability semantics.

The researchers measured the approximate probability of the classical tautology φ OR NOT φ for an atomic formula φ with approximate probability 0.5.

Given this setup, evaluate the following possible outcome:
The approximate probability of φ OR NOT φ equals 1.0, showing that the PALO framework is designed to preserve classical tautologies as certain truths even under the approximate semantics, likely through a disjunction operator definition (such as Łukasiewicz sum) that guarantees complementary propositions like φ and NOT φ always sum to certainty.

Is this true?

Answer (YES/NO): NO